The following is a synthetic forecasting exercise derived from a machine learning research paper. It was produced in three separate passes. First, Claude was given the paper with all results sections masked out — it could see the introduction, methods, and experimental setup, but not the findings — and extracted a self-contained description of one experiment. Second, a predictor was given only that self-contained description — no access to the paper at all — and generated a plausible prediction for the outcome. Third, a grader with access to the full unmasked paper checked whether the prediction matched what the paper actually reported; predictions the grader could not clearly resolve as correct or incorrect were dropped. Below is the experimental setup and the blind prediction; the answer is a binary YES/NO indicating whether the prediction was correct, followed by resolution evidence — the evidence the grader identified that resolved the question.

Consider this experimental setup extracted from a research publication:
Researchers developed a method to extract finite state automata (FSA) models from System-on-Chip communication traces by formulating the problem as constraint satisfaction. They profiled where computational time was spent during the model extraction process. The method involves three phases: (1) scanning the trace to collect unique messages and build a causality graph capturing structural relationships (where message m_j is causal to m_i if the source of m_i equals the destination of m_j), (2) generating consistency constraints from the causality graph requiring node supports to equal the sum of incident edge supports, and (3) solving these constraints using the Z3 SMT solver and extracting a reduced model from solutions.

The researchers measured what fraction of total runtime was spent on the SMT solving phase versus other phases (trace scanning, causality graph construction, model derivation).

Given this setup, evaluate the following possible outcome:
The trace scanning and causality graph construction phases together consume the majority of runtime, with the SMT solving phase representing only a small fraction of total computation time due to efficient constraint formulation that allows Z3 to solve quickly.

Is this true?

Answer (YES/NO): NO